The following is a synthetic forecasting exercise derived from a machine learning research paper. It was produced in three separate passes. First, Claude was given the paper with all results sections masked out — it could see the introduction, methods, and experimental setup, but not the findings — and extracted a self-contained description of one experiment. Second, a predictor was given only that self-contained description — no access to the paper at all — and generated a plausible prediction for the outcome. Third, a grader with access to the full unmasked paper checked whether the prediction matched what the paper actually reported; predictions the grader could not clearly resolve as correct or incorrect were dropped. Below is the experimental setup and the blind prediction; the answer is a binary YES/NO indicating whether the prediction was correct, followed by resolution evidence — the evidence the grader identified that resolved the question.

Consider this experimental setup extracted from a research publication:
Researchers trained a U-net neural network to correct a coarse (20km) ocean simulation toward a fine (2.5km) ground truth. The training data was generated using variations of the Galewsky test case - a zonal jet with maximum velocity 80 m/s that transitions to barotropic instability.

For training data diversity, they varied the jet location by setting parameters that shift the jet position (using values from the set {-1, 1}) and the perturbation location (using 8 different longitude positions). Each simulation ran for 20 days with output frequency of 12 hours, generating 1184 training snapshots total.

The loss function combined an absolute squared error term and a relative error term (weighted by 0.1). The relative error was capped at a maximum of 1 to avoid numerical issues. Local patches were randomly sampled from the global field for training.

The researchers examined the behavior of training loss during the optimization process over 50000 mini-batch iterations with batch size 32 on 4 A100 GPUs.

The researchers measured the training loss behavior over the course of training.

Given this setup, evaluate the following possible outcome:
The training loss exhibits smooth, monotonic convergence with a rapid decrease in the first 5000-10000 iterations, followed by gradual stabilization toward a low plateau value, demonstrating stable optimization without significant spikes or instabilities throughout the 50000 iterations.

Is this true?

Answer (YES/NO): NO